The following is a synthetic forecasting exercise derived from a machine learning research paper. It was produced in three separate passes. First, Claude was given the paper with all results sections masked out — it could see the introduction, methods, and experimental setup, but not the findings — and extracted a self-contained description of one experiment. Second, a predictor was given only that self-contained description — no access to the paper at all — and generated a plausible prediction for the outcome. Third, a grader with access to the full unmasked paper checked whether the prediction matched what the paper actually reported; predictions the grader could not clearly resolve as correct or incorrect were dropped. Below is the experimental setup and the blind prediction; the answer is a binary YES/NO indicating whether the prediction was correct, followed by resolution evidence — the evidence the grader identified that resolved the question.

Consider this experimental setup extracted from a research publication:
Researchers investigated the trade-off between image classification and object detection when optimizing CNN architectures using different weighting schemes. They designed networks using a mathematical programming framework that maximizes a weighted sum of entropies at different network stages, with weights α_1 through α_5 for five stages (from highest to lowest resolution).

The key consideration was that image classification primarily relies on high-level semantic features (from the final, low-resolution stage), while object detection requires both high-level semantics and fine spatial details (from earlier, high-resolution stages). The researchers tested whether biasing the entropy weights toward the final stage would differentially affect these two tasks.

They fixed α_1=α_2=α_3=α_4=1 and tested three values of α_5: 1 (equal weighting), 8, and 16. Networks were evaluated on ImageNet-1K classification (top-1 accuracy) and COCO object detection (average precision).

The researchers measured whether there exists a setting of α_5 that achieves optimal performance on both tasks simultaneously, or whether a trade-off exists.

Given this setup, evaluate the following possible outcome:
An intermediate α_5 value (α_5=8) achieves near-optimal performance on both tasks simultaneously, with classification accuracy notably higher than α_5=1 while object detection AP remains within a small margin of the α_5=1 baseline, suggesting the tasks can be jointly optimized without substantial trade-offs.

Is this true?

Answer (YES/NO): NO